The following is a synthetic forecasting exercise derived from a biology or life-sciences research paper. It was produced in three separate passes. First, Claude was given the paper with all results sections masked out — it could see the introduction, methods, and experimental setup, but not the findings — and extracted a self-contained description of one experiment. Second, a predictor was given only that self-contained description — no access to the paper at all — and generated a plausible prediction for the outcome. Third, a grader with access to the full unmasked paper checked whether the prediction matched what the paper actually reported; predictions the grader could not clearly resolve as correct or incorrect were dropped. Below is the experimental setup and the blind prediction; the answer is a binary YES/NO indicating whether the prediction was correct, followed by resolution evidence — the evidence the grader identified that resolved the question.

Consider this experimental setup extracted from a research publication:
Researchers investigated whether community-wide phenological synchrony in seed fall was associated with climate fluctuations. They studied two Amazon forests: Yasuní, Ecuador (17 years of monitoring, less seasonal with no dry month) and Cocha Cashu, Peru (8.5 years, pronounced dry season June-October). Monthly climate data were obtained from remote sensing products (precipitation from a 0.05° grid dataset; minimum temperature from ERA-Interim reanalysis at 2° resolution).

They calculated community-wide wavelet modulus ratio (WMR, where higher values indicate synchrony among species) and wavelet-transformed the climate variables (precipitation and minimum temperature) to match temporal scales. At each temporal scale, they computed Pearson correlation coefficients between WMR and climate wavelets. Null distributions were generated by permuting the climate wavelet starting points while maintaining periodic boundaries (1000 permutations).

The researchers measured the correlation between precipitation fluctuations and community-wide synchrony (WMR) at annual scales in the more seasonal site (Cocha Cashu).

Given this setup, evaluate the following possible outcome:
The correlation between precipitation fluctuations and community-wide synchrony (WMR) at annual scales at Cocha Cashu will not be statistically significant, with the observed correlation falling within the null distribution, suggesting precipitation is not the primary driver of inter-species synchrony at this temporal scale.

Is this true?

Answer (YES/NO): YES